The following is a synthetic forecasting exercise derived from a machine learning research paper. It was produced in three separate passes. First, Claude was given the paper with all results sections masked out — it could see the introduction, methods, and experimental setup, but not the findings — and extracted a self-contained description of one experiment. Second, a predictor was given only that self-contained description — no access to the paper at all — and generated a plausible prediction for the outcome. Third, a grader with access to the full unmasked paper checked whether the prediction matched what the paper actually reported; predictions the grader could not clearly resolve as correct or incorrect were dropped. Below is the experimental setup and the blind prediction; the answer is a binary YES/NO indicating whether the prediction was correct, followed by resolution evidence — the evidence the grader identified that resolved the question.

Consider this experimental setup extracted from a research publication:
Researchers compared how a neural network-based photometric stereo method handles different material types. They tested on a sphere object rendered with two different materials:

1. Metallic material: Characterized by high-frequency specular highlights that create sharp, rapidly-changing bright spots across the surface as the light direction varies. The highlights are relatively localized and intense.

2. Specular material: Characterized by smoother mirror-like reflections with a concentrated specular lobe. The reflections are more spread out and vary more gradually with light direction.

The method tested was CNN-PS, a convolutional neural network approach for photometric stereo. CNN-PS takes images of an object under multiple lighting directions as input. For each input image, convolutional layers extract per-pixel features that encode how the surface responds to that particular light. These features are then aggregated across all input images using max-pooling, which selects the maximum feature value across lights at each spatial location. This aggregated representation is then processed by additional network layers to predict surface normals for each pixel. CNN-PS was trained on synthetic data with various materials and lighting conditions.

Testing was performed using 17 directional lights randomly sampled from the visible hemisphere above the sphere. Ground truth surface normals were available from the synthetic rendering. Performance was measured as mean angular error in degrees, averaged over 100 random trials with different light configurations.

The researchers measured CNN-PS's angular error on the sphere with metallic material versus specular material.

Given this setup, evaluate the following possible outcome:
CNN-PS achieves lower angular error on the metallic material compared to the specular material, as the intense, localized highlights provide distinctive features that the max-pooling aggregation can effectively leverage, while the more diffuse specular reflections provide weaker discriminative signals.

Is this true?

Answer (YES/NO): NO